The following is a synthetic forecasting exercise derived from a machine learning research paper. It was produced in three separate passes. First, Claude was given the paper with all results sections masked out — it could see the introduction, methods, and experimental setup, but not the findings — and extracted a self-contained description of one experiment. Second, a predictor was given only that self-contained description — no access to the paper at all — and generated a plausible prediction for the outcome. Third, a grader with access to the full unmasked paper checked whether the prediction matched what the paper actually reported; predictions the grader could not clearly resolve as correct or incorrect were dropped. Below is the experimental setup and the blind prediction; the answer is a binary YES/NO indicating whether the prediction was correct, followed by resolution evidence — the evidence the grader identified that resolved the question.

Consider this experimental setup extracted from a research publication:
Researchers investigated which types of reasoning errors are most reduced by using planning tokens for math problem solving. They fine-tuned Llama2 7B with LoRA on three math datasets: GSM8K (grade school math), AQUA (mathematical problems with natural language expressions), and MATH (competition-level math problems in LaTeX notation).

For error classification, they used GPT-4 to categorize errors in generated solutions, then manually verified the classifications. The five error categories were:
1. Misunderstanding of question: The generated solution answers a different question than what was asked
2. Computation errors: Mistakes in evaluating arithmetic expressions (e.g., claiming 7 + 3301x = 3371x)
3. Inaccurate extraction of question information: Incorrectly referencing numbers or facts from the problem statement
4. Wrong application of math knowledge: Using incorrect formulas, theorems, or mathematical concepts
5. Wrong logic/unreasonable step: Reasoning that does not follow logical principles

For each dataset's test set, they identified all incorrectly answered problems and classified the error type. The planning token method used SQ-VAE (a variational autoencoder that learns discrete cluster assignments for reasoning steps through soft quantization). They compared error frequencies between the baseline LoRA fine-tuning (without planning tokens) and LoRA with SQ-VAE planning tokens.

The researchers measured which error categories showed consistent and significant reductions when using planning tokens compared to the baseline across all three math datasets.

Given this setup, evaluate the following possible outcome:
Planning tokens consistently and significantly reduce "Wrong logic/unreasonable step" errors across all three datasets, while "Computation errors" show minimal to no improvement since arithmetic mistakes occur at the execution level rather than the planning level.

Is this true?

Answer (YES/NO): NO